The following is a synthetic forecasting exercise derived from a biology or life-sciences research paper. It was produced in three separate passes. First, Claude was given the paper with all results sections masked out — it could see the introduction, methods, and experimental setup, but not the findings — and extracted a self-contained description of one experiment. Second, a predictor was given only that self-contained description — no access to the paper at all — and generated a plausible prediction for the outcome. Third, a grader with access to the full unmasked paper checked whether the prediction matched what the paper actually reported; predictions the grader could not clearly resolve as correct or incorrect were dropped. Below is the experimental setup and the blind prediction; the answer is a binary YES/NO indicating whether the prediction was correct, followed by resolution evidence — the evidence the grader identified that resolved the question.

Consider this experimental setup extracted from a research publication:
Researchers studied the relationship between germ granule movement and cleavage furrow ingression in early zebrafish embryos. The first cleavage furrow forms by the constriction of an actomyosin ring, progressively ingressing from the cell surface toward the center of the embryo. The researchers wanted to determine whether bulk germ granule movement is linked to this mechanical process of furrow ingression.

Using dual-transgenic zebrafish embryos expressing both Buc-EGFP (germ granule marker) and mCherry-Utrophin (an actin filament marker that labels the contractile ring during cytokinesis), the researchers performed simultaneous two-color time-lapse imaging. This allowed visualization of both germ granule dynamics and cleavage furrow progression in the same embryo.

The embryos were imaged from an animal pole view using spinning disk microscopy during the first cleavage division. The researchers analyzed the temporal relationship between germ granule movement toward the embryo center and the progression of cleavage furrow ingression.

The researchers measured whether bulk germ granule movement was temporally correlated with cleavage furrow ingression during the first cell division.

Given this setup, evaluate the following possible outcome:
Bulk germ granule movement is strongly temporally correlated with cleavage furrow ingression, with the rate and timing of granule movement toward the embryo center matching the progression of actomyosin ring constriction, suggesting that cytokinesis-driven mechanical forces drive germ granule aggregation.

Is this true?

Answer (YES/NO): YES